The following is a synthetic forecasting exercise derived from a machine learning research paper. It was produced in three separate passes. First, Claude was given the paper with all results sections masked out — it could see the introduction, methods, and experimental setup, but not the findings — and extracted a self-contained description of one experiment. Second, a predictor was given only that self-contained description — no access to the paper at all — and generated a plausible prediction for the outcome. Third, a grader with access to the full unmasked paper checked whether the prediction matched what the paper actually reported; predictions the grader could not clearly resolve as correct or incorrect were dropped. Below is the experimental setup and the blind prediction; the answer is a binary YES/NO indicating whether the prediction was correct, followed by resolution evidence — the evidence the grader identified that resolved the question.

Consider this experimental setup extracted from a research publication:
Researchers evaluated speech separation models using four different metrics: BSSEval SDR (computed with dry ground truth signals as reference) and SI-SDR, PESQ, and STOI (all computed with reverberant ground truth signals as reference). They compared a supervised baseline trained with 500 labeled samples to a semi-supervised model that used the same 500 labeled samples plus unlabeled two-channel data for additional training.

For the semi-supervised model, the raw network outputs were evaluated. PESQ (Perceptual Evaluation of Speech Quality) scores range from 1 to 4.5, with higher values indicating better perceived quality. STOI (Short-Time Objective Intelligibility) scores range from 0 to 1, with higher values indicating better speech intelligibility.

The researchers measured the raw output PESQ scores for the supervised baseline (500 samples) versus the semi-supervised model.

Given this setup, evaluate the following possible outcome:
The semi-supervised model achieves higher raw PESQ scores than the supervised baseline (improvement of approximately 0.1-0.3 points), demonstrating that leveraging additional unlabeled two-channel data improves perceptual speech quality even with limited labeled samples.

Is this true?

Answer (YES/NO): NO